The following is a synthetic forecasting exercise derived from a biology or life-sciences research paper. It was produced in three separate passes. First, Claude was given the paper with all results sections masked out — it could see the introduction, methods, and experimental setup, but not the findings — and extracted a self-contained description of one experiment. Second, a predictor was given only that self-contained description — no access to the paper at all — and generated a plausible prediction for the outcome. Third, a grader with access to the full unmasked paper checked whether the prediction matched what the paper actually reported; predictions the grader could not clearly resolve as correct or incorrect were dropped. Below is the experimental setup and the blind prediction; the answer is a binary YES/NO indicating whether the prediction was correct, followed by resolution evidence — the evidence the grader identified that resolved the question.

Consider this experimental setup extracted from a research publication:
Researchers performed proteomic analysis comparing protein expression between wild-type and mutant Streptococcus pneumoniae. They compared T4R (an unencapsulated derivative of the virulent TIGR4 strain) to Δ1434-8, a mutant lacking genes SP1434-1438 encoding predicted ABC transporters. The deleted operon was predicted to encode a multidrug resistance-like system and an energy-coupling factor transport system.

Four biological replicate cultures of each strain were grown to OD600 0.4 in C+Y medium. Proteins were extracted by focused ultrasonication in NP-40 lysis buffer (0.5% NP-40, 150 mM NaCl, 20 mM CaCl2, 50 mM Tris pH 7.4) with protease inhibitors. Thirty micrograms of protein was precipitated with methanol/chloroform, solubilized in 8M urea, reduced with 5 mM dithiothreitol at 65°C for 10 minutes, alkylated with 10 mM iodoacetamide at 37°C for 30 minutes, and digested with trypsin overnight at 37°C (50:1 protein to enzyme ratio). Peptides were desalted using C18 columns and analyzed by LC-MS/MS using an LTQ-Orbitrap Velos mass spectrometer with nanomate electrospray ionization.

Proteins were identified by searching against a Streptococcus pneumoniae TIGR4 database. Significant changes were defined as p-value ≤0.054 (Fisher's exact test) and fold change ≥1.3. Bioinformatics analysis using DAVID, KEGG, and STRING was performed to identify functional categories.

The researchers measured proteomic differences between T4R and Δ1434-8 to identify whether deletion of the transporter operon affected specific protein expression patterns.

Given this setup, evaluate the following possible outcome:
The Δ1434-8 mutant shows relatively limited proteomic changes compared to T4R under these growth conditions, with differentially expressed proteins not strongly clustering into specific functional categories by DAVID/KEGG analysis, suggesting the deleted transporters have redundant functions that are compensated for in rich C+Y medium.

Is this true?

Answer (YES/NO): NO